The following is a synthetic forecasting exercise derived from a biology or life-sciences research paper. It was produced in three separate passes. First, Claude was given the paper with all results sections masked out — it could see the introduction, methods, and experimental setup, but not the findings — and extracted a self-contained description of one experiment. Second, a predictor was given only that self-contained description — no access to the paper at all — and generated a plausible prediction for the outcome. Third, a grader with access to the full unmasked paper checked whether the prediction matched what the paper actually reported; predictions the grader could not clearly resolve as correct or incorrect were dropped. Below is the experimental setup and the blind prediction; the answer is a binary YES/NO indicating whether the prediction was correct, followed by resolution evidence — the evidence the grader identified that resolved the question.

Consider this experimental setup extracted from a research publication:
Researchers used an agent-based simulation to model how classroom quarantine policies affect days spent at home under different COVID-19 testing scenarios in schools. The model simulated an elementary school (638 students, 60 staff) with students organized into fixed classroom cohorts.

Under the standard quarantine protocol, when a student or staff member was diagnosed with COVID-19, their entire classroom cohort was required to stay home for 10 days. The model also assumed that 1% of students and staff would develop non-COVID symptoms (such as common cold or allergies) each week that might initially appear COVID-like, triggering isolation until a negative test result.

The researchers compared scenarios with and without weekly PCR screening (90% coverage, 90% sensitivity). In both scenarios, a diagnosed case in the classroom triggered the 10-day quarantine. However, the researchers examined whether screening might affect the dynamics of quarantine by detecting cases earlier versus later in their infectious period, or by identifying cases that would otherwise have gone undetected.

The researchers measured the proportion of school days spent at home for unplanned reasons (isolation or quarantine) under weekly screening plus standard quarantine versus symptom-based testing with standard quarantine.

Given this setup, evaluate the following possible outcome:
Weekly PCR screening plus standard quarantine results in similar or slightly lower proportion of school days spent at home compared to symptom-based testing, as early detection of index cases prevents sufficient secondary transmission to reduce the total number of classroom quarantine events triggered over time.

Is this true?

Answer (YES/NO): NO